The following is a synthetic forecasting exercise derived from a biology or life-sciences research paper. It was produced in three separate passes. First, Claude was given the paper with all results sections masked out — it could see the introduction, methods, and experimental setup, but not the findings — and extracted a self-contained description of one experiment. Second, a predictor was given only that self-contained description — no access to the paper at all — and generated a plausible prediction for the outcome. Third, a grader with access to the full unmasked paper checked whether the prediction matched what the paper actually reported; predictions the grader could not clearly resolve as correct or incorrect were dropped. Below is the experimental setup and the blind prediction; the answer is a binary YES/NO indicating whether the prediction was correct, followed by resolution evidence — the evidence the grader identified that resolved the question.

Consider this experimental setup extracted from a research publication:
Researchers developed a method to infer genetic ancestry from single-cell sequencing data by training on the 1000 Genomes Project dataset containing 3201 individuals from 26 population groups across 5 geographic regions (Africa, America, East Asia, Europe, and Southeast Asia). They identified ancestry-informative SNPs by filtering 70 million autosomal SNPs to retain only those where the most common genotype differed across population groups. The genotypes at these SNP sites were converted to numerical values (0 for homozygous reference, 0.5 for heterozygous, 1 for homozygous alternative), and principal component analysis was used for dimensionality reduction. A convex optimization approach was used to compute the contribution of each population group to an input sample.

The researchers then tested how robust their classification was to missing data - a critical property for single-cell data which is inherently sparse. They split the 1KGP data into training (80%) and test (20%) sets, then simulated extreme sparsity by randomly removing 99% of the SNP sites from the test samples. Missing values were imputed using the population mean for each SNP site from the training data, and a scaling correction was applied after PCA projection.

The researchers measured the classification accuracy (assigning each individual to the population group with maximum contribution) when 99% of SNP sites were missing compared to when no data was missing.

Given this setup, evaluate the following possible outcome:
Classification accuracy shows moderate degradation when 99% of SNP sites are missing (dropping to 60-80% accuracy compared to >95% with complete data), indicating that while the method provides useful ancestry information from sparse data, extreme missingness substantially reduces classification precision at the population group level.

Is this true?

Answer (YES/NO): NO